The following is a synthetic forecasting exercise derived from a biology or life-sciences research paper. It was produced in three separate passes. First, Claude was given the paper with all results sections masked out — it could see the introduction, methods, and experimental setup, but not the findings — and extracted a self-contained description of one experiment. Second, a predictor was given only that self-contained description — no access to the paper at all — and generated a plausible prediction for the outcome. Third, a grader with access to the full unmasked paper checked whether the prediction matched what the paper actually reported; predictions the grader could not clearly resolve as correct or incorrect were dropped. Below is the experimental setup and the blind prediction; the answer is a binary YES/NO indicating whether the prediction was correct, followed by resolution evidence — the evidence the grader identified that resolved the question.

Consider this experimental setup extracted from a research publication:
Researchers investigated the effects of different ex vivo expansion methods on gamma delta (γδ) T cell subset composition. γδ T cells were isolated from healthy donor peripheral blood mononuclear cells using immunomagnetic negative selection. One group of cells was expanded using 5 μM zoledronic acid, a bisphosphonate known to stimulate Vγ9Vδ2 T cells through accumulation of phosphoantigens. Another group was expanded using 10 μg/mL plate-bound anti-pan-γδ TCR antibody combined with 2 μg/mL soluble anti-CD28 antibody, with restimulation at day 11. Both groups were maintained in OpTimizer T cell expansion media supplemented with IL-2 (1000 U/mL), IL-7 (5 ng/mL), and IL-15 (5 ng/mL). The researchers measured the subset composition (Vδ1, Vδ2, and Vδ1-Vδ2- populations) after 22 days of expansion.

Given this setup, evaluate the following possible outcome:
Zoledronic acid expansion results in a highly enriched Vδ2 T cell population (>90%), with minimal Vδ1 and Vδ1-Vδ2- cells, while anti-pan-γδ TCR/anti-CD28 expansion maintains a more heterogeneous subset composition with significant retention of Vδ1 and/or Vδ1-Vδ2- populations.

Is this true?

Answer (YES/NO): YES